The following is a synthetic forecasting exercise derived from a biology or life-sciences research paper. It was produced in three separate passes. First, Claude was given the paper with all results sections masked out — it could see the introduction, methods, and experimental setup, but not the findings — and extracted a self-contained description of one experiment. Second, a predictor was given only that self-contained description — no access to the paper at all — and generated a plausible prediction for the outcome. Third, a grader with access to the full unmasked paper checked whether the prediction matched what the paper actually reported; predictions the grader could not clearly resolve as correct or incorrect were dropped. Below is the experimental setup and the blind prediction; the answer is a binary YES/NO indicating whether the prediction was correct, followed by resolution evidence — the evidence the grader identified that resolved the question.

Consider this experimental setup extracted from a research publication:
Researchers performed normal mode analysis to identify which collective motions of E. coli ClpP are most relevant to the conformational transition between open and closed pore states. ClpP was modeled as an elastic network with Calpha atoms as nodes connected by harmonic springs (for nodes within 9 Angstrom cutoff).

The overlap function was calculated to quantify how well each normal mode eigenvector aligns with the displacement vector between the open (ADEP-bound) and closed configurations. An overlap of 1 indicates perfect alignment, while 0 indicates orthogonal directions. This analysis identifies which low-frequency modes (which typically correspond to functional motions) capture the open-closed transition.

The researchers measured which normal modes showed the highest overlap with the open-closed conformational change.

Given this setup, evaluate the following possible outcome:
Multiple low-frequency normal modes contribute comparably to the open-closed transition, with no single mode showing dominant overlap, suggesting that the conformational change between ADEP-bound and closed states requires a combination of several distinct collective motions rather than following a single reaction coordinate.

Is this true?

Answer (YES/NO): NO